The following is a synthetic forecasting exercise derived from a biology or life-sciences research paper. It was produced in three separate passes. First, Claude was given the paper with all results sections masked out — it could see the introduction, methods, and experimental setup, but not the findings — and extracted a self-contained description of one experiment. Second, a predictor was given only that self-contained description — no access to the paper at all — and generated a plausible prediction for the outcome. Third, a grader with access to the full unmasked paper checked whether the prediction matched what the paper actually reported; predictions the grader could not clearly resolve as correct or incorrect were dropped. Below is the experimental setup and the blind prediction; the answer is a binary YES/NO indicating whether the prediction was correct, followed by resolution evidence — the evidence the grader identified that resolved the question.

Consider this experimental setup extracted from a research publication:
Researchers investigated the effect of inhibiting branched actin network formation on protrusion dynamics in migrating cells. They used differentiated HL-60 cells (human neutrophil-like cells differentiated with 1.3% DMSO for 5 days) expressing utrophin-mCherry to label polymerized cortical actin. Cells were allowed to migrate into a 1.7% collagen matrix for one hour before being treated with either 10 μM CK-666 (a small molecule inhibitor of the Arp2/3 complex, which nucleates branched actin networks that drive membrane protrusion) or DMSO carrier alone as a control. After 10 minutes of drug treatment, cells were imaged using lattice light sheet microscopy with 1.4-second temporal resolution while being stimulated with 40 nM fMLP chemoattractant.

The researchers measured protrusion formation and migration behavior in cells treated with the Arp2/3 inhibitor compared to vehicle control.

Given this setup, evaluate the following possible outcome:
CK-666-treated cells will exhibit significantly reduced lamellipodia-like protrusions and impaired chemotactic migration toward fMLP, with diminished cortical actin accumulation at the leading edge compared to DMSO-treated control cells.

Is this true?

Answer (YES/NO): NO